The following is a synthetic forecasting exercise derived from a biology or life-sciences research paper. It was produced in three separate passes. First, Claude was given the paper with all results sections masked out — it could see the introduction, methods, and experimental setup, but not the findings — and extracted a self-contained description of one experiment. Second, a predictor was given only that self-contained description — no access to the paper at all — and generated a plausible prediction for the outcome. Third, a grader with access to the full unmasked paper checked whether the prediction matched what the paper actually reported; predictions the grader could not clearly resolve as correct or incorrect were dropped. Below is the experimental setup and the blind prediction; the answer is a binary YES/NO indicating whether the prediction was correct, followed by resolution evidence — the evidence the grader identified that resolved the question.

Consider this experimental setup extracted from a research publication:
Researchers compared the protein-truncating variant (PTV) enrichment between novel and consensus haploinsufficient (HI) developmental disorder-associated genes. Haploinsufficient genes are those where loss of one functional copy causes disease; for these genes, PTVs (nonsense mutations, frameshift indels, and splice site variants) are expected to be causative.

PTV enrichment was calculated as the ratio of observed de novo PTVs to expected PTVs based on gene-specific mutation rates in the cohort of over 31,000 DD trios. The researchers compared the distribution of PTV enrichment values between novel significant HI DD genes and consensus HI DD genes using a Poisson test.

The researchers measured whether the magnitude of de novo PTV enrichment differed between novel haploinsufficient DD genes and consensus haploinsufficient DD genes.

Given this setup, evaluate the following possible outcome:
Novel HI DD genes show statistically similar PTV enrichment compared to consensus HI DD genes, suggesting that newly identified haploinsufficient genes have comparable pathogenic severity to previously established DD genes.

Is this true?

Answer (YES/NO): NO